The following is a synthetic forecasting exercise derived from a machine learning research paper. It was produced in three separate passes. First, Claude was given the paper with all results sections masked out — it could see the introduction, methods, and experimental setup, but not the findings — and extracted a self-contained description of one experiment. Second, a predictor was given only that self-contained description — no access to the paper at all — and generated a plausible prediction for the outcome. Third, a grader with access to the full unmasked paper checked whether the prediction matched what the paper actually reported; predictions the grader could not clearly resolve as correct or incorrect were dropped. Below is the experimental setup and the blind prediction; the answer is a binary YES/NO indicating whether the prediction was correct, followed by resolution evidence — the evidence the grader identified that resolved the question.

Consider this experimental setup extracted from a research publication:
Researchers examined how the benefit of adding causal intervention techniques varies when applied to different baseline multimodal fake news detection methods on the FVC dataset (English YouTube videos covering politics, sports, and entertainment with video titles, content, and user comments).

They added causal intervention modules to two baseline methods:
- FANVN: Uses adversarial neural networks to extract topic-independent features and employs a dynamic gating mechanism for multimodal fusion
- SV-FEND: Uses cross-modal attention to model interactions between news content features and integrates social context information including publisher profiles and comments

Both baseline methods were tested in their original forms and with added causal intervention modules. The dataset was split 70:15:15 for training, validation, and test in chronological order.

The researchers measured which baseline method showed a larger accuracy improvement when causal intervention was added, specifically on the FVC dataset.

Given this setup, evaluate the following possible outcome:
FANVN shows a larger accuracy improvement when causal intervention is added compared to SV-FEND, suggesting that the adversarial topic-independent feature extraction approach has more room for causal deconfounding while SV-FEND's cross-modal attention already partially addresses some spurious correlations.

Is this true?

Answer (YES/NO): NO